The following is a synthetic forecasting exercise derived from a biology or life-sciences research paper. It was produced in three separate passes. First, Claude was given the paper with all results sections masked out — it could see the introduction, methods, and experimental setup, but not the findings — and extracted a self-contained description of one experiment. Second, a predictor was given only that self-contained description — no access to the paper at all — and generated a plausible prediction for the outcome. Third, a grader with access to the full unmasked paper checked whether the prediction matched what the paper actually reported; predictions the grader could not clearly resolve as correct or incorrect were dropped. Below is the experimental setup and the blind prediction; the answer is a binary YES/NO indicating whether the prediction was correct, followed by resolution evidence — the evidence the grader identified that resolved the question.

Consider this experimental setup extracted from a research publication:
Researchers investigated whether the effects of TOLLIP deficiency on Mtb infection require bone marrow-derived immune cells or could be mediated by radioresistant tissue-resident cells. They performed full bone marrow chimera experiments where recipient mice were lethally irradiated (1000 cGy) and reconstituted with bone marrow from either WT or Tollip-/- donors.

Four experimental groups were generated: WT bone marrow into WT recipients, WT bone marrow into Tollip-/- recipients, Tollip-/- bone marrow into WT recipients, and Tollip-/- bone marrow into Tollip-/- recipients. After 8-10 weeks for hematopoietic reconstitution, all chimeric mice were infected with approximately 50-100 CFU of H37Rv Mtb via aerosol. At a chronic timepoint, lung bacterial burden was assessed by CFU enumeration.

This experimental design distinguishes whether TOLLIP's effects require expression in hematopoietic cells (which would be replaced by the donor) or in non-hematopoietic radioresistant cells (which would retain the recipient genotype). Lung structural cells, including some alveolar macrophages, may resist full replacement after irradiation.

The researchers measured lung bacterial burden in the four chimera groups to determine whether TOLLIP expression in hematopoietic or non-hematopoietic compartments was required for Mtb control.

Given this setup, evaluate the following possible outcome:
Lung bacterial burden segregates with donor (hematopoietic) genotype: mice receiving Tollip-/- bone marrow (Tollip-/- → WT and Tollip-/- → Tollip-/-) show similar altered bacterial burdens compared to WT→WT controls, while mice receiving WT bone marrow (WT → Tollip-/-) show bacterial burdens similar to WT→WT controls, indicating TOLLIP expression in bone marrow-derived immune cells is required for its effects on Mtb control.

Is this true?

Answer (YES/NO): YES